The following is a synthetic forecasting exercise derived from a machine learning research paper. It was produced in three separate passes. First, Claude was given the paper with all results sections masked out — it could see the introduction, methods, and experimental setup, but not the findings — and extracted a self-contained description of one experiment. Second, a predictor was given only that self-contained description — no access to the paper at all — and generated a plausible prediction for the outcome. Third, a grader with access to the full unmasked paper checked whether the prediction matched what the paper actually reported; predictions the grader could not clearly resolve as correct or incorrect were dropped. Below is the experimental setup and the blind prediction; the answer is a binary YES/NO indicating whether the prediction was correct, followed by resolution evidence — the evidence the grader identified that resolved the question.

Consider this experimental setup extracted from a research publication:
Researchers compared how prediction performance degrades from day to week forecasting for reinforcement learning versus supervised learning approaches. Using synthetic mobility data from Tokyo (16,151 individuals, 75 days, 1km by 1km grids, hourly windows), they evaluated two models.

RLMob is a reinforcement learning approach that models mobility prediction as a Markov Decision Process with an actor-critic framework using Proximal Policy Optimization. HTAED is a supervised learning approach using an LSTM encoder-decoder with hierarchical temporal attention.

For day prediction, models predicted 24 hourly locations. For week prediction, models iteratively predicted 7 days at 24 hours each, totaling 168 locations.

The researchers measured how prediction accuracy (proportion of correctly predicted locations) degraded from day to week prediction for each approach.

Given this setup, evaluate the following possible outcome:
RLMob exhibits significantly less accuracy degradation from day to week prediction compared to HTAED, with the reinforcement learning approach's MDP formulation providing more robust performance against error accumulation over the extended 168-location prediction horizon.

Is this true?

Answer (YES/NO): NO